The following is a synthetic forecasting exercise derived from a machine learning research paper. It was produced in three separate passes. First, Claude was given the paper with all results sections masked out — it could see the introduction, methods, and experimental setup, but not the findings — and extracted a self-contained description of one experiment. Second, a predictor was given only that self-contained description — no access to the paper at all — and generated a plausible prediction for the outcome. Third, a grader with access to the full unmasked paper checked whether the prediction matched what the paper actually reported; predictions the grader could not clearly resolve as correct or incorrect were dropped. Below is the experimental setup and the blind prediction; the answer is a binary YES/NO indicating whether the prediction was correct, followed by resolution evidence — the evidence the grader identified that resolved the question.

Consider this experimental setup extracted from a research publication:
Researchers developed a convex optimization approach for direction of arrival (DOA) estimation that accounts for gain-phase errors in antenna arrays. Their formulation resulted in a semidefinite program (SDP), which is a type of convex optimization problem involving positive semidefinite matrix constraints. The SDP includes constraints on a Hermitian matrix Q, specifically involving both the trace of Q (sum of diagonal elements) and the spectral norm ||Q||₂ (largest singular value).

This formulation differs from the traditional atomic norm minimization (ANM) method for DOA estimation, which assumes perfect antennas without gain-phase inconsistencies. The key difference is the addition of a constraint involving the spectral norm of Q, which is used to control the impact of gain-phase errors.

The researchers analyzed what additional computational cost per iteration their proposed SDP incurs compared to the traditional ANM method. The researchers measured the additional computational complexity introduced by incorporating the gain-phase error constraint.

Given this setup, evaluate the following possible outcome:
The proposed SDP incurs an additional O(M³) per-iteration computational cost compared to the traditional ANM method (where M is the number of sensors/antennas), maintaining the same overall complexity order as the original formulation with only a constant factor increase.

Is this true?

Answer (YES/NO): YES